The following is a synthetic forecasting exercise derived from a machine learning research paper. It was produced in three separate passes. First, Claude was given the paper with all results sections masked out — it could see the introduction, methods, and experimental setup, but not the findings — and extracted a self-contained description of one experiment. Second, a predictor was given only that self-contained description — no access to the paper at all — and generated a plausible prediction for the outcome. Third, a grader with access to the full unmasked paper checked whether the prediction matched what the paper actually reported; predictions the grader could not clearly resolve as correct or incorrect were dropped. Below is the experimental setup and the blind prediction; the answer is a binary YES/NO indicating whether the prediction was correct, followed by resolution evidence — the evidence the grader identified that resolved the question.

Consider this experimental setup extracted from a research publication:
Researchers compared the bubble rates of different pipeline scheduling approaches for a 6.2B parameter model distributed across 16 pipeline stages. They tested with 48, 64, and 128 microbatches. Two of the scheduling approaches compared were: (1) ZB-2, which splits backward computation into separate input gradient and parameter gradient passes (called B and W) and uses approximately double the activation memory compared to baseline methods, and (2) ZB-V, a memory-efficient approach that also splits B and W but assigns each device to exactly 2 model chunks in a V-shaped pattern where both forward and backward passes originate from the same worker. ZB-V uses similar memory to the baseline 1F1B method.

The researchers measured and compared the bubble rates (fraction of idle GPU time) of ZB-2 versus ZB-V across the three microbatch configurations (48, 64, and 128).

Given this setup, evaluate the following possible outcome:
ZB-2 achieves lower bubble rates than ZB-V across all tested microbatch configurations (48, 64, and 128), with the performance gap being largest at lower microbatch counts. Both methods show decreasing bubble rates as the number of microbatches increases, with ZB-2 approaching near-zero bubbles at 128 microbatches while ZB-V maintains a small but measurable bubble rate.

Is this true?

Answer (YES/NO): NO